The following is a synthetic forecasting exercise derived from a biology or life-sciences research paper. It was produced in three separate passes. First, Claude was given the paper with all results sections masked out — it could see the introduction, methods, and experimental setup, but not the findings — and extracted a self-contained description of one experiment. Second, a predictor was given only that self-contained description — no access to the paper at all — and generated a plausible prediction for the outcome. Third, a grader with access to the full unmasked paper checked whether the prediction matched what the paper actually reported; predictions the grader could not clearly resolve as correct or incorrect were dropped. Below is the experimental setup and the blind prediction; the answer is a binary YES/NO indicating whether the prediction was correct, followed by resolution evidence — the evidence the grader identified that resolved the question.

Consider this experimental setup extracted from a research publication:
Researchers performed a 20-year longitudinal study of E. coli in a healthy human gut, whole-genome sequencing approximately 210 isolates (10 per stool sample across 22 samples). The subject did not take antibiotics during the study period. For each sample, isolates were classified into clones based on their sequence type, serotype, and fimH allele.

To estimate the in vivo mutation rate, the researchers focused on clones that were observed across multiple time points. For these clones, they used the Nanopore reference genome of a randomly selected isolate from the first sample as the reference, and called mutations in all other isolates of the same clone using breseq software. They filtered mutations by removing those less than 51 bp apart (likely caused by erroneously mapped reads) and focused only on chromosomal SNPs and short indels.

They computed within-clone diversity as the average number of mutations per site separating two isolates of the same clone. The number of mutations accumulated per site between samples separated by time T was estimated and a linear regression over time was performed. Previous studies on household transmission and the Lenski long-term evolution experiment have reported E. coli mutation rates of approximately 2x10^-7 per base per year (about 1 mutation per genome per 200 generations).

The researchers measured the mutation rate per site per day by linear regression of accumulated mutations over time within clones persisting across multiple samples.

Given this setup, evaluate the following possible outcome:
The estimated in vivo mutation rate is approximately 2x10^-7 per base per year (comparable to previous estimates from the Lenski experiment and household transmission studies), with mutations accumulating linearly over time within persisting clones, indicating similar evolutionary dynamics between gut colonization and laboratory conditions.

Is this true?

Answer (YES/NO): NO